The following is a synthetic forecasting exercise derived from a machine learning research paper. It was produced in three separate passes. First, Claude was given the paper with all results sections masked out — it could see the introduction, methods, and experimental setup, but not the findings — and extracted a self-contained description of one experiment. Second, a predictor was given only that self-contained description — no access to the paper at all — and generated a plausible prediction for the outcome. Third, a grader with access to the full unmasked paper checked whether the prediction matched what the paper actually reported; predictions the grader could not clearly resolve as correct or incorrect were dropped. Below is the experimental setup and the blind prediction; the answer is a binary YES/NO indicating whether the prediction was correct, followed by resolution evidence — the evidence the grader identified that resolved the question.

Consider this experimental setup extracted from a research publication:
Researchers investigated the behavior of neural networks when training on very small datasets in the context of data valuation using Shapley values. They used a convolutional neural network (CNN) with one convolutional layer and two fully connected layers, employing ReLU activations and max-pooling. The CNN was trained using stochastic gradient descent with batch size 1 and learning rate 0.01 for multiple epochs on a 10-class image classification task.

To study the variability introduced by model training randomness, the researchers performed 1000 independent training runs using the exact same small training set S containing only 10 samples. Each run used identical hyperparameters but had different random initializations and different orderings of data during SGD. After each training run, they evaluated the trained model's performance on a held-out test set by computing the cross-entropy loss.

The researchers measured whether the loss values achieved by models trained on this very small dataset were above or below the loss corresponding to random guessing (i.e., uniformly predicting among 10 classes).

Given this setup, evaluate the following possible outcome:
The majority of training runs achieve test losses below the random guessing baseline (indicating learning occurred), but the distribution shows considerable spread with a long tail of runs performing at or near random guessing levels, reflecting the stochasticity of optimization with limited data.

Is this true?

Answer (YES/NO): NO